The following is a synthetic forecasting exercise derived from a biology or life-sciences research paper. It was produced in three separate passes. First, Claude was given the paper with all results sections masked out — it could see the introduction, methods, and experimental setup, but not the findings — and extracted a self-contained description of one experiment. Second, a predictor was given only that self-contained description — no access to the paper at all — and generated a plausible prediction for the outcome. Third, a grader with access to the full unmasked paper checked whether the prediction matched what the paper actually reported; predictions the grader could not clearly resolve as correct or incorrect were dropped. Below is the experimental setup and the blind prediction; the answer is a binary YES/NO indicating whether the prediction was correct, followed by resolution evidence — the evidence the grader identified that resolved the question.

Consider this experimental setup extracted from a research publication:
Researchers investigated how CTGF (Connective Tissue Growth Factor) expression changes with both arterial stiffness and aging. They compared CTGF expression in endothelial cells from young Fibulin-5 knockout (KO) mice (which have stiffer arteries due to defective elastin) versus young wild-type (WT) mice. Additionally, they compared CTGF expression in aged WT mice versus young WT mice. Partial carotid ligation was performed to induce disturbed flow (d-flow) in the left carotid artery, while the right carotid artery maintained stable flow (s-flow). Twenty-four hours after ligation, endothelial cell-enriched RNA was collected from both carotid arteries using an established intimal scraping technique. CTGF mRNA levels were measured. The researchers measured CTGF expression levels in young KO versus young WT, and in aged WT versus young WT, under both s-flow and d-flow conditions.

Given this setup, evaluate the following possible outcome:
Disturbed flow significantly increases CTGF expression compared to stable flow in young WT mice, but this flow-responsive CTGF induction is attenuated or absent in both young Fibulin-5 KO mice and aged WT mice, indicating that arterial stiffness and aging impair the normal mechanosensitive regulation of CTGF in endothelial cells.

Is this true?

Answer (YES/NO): NO